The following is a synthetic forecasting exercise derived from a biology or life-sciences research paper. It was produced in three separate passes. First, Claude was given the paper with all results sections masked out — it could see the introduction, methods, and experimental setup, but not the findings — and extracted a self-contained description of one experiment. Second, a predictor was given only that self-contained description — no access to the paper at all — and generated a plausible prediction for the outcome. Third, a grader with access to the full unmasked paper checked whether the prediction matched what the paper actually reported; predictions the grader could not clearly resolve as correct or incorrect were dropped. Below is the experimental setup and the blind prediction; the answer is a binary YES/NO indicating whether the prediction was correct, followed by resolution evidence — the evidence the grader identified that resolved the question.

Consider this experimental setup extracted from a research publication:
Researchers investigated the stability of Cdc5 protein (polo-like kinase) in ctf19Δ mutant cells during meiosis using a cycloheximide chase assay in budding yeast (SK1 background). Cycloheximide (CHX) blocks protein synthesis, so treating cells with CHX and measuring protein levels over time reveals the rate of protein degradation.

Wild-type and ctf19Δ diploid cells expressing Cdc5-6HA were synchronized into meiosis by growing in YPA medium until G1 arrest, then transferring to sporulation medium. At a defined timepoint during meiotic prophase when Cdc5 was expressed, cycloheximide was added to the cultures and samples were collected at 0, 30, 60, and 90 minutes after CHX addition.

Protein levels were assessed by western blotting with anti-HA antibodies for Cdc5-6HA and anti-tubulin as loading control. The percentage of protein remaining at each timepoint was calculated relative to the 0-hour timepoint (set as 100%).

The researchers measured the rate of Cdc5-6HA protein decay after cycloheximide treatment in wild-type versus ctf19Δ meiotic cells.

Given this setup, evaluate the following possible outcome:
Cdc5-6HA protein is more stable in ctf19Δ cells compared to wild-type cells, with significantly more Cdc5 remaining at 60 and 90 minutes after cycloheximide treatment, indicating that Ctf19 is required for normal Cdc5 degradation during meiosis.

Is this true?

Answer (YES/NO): YES